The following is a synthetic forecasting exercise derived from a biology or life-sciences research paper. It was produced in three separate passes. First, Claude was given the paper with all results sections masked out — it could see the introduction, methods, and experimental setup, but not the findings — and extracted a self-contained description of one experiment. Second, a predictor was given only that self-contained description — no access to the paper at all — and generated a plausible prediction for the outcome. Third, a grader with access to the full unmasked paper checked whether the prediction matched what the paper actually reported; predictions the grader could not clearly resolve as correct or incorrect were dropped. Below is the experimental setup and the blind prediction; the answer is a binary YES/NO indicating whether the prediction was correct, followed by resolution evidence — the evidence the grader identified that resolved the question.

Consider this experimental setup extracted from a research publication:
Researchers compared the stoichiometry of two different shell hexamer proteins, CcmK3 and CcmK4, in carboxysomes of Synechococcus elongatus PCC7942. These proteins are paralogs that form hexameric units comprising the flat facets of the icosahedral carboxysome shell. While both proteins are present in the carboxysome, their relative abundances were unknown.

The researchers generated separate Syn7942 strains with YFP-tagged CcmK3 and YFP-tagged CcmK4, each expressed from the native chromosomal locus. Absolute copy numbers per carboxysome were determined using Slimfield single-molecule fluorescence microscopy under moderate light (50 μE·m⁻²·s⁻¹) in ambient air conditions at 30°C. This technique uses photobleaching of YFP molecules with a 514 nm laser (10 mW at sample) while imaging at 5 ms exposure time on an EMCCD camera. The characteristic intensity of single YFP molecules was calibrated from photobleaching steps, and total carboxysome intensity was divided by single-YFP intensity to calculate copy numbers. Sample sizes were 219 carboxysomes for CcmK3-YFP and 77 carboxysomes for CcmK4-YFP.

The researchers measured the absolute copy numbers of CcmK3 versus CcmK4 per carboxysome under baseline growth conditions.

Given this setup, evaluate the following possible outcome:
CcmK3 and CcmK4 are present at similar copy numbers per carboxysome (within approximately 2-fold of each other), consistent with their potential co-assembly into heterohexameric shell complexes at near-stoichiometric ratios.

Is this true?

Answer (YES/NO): NO